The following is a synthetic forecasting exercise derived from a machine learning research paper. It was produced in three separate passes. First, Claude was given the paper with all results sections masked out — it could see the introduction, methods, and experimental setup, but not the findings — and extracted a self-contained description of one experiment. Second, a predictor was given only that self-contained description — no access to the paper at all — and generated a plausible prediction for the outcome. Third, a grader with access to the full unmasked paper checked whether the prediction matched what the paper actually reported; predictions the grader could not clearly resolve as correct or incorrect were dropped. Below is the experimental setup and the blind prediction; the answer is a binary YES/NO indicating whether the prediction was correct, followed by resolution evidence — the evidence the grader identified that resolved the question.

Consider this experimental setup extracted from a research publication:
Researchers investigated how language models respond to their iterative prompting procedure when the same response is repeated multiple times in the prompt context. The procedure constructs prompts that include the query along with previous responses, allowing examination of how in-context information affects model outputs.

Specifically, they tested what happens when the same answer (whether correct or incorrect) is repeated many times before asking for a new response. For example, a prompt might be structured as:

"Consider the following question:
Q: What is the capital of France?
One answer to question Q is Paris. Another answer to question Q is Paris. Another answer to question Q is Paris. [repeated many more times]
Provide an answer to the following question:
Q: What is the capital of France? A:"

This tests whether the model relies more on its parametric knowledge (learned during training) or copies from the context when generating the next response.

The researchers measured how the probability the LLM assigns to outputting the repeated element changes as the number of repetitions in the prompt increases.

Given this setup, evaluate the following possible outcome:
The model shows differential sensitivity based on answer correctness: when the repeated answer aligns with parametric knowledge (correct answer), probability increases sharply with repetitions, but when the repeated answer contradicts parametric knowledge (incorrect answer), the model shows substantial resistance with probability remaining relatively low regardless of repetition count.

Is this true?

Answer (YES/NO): NO